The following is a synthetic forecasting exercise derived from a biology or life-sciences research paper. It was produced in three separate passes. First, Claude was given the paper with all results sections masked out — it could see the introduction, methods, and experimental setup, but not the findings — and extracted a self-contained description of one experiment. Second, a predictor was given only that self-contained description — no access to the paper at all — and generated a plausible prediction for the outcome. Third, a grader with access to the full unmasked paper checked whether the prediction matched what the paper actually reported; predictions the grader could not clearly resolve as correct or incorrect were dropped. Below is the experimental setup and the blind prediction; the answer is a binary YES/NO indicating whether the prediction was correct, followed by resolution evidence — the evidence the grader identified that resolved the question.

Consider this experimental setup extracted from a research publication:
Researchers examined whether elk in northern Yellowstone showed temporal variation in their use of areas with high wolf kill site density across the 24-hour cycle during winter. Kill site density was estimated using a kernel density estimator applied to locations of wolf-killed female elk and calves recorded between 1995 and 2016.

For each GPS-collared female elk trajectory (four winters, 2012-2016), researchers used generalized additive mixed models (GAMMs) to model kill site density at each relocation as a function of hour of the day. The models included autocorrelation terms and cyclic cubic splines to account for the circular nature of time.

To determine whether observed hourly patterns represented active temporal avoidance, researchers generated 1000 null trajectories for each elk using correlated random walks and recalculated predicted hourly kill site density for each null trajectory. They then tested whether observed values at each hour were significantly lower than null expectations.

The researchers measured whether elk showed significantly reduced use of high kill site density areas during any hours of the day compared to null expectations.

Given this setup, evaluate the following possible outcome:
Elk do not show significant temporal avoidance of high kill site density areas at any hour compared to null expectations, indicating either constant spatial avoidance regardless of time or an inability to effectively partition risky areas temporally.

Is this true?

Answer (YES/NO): YES